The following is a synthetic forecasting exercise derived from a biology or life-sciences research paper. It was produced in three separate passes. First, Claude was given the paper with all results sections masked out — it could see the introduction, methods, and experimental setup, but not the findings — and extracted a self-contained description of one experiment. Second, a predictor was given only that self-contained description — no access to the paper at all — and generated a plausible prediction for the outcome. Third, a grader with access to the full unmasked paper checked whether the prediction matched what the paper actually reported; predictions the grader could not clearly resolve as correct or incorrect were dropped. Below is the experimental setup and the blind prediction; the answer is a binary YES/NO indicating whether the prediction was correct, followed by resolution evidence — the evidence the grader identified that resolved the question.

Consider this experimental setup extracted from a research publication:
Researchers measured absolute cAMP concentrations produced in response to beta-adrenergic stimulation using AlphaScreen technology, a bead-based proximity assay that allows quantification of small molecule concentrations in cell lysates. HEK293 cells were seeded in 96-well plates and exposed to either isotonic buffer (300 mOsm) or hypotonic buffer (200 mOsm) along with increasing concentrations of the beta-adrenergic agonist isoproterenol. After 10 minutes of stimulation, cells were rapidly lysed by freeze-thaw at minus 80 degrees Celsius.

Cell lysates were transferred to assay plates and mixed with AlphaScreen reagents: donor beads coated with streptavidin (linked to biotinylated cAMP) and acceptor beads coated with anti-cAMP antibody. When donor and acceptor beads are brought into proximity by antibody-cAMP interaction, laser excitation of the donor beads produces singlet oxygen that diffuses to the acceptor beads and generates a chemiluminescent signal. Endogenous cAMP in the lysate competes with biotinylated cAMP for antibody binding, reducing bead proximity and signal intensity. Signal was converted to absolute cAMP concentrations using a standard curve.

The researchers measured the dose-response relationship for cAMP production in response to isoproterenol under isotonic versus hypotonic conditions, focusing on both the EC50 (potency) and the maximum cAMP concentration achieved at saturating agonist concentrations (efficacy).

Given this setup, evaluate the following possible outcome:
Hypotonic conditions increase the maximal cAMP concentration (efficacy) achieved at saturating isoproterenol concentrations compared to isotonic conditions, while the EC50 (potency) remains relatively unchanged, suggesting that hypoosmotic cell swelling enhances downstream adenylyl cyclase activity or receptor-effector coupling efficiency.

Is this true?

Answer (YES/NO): NO